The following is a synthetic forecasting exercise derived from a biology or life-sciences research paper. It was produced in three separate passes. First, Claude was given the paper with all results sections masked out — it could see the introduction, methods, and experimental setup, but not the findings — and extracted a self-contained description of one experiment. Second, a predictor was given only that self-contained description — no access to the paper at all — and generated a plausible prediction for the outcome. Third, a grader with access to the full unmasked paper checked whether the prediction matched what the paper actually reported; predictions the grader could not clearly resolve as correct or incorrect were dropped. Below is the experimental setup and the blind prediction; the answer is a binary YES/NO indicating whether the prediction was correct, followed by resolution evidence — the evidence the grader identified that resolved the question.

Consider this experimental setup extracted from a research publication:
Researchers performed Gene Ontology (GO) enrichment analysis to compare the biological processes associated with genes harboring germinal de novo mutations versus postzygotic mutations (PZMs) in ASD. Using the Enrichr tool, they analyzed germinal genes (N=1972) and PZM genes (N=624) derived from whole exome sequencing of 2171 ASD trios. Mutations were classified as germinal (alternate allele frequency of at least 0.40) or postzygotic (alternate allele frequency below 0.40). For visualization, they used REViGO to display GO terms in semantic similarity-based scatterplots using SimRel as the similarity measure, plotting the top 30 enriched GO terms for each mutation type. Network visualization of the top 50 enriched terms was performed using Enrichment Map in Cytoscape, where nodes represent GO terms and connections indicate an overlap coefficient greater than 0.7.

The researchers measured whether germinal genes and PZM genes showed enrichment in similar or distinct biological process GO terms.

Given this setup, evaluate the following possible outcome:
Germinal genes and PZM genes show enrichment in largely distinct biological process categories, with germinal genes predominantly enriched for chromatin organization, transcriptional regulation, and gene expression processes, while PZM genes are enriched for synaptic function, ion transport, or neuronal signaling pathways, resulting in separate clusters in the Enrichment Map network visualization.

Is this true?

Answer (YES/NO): NO